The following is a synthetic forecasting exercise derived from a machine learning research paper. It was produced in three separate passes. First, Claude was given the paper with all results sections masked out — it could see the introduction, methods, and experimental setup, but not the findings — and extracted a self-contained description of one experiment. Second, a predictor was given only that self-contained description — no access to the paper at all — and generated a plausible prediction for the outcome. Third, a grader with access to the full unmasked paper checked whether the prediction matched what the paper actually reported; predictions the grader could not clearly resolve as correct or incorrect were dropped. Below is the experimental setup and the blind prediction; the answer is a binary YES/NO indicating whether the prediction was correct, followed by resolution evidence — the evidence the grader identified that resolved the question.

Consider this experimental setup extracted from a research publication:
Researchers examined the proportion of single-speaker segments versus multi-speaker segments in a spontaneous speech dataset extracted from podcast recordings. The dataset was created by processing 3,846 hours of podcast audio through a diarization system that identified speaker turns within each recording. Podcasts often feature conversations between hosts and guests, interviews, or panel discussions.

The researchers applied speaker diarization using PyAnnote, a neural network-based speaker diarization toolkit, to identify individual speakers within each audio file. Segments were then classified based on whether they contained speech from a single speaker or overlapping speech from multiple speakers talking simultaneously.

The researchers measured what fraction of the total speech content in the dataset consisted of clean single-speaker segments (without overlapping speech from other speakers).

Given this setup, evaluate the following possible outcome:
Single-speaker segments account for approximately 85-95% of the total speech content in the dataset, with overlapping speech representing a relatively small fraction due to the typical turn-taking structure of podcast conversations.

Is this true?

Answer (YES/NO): NO